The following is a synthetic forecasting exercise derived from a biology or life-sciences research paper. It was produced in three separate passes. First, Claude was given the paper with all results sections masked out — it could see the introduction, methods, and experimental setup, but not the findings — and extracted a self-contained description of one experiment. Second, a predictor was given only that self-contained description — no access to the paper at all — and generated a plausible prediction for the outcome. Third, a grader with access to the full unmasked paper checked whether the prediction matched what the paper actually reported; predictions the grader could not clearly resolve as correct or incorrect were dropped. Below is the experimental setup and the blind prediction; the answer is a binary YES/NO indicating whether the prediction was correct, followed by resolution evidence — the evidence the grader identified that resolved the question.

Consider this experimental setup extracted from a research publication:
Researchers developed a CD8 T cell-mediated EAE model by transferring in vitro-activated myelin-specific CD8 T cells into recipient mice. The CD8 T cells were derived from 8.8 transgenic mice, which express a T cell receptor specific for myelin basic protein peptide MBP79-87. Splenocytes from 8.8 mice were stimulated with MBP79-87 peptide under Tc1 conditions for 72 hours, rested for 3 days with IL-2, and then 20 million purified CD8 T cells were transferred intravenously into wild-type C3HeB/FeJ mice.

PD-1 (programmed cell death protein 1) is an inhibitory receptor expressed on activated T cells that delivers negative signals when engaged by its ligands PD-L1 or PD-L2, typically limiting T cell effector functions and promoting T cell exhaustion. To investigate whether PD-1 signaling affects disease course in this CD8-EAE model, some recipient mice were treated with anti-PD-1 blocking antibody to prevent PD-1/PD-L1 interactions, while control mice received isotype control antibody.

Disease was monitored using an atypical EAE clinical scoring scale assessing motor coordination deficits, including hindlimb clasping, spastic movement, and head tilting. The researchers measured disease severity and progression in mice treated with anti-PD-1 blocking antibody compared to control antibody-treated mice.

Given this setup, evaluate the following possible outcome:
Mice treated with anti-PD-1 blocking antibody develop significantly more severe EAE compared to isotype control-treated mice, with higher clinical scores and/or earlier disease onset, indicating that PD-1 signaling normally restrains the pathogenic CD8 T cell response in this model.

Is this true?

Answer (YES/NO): YES